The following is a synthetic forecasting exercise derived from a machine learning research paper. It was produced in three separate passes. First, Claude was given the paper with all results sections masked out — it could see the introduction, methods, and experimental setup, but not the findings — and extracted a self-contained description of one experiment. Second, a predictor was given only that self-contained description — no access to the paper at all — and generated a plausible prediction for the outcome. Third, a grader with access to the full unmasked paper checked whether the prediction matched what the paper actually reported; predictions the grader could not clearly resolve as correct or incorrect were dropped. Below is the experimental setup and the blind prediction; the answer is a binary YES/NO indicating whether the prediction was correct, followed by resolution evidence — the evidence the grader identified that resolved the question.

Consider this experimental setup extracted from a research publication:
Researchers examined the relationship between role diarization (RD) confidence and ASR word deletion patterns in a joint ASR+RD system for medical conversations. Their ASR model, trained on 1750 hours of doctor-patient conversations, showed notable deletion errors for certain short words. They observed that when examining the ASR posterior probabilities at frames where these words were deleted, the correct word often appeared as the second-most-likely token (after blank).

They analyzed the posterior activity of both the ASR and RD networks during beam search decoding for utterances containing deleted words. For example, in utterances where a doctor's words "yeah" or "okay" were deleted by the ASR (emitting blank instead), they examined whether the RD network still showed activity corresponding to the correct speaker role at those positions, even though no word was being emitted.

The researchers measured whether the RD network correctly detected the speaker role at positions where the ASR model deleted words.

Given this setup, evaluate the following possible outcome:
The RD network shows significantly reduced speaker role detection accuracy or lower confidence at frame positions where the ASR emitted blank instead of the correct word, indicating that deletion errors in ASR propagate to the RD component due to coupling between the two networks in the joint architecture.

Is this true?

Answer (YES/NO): NO